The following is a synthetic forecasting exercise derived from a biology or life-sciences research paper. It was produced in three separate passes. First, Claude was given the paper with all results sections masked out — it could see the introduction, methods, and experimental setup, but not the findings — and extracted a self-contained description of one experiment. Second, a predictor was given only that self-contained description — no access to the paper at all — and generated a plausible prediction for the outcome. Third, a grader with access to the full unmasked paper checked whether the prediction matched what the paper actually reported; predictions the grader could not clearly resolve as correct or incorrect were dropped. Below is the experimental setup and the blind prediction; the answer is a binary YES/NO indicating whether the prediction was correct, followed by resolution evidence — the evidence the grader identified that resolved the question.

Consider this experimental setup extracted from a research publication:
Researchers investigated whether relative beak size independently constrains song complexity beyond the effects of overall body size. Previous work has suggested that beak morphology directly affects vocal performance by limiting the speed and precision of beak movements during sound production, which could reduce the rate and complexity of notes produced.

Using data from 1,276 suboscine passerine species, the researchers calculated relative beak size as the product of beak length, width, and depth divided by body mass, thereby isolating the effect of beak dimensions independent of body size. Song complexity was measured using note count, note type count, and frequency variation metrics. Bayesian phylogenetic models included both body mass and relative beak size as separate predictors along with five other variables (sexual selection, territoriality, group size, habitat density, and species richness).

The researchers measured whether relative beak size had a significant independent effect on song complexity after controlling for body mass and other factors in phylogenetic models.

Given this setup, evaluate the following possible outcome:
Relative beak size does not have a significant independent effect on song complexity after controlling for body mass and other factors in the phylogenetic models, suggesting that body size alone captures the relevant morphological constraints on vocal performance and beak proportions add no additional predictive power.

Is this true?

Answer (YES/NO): NO